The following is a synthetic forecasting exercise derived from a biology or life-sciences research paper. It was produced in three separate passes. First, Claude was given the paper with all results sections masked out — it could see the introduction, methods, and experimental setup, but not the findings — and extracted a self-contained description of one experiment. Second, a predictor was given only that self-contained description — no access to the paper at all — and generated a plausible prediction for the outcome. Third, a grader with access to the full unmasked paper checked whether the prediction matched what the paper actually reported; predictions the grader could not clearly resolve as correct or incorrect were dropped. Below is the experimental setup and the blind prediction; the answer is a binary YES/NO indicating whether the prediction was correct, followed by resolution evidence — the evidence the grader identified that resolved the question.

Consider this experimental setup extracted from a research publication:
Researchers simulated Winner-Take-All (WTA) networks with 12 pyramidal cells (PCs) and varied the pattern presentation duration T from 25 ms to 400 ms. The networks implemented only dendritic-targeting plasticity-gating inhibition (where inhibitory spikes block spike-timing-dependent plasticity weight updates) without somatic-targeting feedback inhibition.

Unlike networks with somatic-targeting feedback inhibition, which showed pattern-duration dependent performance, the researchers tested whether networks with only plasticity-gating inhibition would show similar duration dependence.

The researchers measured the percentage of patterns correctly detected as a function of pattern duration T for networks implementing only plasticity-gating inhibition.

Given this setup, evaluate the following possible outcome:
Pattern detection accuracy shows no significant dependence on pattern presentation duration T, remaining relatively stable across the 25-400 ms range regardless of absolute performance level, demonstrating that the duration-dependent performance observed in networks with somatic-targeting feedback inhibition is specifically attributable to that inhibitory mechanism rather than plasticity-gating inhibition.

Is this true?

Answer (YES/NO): YES